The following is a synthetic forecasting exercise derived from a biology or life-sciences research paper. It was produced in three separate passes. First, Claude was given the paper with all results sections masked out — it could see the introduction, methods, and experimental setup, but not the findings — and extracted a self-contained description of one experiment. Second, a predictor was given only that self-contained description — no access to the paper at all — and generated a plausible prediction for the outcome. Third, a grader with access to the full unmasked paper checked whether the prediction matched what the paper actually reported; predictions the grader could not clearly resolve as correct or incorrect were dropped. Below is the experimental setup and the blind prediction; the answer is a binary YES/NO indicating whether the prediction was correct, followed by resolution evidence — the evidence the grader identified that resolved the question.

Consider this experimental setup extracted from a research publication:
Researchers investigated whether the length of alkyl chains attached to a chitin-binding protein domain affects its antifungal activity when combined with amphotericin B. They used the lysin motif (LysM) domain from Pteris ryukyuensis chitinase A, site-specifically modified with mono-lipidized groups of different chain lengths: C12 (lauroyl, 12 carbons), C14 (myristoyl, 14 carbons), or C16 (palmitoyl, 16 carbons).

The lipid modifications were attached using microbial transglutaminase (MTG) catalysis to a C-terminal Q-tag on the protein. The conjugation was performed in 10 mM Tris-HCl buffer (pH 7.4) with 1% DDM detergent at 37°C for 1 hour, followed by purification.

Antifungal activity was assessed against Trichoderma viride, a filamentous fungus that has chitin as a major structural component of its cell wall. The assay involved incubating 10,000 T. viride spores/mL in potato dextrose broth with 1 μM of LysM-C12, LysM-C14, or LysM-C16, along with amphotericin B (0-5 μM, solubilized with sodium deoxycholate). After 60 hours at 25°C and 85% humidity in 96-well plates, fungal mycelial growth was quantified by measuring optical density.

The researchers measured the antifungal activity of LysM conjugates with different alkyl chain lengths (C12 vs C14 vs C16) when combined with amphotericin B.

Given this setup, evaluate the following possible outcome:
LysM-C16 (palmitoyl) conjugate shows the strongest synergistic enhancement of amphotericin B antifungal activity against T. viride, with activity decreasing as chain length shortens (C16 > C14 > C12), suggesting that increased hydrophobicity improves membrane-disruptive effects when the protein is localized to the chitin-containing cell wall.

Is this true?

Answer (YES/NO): NO